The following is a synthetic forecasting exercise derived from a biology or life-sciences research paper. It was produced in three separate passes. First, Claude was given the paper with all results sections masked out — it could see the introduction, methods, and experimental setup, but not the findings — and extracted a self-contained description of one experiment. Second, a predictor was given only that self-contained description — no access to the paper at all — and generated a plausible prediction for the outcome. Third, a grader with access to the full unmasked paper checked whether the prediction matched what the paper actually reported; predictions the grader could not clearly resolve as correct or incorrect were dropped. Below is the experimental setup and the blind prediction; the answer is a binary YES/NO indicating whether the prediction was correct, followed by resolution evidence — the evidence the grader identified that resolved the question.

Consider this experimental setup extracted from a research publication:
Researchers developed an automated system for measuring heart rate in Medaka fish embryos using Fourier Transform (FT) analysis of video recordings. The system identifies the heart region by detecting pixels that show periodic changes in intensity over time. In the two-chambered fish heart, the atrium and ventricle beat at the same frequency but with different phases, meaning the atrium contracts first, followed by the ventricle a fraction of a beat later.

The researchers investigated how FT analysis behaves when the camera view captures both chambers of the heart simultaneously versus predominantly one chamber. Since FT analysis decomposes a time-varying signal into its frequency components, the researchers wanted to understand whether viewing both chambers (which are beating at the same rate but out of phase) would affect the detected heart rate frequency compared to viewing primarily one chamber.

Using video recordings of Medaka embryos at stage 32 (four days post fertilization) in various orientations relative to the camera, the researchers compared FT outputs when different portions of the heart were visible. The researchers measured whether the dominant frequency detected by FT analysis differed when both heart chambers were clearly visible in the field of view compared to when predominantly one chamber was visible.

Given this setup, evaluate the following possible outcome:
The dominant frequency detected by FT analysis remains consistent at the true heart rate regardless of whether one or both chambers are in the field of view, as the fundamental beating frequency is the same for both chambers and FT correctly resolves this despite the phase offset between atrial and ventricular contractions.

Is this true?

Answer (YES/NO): NO